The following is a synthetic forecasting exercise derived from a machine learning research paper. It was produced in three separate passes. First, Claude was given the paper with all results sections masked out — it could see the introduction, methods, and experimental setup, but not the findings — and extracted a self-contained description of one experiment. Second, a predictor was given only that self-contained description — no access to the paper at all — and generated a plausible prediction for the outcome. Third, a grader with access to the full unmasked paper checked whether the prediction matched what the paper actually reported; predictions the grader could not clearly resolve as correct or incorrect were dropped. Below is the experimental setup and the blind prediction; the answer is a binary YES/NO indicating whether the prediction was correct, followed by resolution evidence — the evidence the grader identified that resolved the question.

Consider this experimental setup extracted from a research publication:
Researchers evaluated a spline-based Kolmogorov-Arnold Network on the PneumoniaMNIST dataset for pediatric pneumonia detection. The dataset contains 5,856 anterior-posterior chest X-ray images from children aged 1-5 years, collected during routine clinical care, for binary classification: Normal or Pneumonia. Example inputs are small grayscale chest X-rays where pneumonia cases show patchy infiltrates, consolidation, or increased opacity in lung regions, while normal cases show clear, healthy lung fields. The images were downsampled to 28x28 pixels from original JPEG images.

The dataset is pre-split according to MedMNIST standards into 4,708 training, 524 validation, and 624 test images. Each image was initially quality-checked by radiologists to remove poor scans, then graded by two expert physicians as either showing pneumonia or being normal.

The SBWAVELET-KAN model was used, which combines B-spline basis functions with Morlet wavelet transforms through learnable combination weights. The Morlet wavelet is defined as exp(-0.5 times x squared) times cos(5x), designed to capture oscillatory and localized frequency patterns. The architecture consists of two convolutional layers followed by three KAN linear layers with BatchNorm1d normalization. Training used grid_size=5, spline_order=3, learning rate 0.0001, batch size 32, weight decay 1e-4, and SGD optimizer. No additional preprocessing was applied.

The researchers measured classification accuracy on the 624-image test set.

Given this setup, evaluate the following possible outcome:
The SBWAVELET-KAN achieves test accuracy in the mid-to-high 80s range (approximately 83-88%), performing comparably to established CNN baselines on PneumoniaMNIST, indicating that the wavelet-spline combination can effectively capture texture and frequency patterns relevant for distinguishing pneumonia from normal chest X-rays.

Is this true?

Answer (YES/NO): NO